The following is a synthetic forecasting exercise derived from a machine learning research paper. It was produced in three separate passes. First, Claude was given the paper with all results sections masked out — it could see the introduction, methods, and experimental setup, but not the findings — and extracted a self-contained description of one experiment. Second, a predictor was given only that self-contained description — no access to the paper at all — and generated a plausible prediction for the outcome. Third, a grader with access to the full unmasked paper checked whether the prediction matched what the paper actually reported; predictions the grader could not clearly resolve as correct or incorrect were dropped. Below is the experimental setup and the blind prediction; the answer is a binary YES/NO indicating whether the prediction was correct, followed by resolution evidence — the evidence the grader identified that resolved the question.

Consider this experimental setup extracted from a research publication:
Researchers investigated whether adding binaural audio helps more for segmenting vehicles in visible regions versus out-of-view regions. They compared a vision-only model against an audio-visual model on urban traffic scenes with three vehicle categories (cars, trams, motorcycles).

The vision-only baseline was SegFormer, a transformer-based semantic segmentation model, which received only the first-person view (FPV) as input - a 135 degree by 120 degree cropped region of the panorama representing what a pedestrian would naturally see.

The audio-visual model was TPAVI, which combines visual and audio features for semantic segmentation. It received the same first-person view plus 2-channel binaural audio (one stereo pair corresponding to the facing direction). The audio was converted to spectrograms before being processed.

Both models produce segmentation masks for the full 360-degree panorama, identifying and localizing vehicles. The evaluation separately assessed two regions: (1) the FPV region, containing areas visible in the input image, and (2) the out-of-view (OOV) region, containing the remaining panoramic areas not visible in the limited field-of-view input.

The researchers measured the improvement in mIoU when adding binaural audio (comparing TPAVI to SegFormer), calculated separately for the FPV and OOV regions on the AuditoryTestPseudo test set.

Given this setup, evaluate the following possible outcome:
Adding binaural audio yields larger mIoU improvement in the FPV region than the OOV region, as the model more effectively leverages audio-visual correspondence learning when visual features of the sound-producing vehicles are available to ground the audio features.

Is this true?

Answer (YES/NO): NO